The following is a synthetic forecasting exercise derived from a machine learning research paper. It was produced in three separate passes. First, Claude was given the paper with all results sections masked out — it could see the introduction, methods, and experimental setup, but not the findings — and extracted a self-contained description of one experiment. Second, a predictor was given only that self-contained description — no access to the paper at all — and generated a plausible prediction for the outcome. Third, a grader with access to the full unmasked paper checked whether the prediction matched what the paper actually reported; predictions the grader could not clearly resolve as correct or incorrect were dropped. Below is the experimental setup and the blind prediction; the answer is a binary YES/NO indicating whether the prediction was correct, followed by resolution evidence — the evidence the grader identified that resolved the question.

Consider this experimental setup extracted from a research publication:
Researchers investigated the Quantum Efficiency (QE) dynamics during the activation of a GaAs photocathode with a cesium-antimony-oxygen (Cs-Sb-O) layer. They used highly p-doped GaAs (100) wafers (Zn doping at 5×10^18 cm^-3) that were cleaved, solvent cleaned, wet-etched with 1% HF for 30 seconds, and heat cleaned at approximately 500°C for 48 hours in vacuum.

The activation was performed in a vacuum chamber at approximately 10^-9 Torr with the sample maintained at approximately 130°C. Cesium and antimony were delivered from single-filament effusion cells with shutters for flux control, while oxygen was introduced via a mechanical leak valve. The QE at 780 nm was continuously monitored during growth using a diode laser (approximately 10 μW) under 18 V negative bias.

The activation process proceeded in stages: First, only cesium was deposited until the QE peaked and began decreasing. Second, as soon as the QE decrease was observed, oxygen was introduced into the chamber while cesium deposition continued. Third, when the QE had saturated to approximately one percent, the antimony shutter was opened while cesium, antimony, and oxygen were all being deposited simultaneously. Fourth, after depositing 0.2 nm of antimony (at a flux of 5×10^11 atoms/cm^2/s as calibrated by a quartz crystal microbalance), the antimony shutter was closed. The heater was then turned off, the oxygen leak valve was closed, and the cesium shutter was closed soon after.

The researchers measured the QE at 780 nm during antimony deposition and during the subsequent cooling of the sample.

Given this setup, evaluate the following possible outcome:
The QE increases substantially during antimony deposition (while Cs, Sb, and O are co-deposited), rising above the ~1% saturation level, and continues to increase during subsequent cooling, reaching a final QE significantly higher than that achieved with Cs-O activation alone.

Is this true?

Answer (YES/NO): NO